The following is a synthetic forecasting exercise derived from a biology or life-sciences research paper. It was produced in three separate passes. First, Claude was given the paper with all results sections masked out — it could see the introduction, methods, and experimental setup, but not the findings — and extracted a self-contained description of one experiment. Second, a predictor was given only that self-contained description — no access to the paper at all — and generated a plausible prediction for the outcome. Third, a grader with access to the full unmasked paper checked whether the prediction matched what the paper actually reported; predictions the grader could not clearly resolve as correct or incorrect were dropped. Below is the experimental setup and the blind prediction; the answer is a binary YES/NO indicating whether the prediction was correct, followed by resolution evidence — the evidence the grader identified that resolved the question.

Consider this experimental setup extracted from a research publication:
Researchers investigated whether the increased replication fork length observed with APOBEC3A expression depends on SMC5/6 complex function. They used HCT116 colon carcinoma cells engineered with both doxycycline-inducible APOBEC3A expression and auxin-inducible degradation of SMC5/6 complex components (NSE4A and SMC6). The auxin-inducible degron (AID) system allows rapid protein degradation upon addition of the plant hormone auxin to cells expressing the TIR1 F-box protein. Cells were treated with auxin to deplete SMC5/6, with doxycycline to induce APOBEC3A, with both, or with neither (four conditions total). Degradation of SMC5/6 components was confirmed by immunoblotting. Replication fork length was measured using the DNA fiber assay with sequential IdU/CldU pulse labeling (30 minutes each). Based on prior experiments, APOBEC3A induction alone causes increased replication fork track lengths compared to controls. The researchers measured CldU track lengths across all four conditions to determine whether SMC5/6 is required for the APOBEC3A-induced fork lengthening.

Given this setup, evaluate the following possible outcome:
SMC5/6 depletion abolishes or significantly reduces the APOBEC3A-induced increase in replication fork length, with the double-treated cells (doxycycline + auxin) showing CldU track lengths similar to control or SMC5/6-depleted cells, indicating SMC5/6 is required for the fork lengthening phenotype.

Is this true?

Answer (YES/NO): YES